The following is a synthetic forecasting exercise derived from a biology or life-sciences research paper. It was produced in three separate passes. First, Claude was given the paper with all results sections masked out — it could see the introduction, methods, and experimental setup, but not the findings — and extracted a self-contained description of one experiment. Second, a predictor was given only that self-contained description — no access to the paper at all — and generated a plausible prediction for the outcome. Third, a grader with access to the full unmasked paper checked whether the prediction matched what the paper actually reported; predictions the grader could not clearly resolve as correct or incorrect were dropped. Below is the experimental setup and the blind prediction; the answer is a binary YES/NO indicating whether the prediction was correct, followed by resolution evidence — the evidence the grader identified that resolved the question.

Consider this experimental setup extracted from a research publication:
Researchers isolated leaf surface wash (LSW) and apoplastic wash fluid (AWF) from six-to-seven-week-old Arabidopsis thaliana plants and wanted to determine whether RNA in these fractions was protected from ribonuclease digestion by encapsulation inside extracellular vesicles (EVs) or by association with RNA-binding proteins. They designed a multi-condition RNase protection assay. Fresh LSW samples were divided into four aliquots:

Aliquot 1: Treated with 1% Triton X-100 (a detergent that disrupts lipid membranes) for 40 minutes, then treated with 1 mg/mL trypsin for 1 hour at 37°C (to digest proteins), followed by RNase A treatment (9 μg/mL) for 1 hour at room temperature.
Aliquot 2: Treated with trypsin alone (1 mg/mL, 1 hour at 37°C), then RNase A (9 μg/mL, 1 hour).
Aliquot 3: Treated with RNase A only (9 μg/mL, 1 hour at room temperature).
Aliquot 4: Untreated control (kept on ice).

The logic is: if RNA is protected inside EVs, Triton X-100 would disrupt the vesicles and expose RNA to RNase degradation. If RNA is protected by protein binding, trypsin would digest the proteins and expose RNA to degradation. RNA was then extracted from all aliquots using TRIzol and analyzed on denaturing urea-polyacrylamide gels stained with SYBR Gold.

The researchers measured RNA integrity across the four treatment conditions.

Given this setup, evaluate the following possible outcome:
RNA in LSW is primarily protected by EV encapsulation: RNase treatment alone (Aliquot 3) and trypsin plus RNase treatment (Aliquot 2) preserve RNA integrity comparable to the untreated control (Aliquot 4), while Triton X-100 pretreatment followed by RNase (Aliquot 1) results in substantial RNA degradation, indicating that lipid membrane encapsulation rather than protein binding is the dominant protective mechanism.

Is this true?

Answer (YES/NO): NO